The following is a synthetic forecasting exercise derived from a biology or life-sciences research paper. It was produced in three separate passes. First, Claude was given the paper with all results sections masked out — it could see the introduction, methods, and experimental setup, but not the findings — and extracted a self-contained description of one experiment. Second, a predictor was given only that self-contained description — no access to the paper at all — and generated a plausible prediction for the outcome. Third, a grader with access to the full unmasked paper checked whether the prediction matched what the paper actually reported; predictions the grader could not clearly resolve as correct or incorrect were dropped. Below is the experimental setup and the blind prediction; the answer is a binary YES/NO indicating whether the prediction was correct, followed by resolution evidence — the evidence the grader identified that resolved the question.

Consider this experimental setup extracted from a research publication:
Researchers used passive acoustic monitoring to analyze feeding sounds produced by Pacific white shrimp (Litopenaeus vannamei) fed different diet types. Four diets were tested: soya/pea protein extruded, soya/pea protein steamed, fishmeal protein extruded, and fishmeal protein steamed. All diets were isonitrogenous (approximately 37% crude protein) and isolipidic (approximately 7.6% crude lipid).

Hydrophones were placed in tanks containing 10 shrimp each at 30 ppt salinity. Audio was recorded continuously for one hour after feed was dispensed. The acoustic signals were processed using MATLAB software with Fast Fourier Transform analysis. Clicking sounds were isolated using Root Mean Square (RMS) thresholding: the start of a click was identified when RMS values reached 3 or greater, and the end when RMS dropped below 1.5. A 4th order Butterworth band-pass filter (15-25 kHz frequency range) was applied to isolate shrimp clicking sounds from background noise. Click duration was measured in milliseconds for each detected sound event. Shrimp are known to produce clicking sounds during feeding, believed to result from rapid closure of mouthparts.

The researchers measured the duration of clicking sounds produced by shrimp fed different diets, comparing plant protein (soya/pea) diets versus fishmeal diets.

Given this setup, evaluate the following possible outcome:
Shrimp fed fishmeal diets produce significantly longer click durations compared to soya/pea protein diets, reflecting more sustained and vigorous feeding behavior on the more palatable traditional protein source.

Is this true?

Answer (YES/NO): YES